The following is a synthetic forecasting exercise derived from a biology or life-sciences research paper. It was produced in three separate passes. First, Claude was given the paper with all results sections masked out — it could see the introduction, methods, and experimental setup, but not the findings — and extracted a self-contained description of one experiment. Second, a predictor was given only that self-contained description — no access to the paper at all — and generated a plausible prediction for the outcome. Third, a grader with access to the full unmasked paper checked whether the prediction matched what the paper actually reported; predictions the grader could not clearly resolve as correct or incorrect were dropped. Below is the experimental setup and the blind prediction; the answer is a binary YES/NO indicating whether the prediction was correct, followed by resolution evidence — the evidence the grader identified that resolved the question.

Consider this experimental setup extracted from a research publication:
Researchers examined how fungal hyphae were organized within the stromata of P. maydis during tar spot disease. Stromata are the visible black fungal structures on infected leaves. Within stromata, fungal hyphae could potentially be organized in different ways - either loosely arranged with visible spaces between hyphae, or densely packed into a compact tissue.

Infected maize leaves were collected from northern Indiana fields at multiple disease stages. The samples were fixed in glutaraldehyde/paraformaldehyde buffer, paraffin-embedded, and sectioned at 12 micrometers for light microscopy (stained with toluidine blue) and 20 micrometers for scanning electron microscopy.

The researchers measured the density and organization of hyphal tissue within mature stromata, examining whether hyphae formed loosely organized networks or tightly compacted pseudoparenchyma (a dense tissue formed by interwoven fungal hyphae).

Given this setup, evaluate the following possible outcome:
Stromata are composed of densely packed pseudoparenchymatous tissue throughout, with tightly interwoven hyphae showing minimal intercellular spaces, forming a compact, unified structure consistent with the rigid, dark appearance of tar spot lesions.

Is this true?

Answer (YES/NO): NO